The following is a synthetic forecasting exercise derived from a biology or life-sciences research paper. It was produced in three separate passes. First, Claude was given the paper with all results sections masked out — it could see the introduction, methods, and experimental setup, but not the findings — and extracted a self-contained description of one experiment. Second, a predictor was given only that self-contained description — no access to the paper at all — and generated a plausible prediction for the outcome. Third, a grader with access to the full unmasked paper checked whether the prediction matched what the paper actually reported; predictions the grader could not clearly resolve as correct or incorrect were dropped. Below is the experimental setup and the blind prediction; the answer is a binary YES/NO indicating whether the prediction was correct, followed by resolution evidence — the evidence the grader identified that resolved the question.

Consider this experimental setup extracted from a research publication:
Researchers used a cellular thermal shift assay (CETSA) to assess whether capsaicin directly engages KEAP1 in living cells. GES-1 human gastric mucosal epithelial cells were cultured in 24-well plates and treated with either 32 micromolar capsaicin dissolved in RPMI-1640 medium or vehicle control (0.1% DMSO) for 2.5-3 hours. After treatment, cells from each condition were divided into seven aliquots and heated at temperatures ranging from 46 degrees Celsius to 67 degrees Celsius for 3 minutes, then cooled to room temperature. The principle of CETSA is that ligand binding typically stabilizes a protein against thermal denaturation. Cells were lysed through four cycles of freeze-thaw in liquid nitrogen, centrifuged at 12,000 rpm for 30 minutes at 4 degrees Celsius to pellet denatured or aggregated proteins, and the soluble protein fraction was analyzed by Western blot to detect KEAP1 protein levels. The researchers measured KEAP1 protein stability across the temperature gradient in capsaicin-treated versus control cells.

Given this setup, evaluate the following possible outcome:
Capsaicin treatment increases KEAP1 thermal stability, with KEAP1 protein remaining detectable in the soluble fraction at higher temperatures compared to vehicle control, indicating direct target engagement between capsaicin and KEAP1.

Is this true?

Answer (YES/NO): YES